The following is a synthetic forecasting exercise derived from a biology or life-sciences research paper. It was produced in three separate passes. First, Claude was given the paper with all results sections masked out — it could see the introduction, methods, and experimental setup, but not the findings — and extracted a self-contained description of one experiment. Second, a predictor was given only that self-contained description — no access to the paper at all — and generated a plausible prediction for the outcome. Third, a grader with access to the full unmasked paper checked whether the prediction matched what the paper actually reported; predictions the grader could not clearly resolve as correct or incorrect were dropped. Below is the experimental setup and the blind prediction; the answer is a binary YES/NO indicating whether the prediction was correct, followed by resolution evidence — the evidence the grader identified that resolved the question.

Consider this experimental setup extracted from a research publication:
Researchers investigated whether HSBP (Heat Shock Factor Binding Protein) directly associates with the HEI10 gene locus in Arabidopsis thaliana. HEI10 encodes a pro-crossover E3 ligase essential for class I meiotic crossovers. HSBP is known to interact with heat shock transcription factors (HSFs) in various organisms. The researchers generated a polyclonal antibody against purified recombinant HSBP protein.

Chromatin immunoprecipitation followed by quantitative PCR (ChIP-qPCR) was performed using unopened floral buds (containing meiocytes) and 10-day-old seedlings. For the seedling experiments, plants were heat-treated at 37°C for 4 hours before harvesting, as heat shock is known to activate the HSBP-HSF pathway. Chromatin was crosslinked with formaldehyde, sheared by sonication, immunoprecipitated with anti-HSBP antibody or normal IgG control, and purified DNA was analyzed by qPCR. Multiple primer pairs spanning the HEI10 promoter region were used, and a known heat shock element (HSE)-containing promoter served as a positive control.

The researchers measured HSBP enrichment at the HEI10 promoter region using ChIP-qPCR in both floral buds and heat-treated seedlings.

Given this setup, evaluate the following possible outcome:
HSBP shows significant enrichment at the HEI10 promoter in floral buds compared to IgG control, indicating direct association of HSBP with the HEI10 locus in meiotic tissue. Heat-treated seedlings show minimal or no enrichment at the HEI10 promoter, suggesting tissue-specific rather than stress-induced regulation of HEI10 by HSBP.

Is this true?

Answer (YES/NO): NO